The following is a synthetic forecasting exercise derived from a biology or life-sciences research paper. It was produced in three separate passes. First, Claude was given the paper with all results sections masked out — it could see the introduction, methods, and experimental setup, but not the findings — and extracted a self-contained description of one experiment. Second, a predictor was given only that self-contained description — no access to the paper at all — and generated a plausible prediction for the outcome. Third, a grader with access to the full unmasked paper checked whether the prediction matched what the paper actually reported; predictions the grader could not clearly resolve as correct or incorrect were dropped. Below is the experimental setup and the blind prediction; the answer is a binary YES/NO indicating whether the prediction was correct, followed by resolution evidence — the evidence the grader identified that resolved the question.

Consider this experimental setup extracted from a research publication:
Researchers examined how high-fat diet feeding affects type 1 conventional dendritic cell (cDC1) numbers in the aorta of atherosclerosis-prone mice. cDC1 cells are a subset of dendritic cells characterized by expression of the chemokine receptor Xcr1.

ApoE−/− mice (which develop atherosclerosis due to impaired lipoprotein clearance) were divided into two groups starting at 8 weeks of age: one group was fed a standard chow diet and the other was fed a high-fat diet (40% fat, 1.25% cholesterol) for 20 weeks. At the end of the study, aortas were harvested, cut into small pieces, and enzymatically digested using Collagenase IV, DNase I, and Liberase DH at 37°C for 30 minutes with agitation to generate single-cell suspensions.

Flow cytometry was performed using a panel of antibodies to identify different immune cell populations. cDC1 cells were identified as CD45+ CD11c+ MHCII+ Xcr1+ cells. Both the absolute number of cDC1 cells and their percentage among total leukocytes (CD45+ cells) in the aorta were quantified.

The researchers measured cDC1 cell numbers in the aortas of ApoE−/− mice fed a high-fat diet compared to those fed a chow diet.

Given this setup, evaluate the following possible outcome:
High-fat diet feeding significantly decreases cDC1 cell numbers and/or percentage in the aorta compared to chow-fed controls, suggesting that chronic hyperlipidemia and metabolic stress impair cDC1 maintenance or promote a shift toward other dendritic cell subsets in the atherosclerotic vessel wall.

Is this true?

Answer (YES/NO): NO